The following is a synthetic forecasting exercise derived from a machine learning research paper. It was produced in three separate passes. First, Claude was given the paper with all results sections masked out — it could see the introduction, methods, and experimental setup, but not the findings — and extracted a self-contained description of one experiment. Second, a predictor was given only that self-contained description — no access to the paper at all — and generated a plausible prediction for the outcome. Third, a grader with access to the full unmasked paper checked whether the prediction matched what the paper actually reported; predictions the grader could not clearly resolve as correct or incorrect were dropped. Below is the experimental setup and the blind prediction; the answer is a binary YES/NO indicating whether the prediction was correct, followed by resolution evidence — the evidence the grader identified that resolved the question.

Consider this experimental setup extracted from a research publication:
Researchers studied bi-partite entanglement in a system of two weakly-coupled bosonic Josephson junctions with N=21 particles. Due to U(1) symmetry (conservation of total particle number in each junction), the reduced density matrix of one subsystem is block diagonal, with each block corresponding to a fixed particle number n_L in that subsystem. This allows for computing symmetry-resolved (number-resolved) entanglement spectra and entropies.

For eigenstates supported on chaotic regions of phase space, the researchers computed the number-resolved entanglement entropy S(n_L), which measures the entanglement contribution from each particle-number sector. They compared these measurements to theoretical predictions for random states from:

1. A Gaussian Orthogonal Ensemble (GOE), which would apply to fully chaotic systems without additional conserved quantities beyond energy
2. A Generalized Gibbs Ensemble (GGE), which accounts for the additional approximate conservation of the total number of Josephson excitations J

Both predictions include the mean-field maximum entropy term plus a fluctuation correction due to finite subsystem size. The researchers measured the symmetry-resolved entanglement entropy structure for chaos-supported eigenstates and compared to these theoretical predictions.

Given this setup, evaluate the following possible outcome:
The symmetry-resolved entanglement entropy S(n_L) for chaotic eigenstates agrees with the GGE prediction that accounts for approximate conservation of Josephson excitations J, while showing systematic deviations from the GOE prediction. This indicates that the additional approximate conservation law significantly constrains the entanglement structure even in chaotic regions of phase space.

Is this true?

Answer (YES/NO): YES